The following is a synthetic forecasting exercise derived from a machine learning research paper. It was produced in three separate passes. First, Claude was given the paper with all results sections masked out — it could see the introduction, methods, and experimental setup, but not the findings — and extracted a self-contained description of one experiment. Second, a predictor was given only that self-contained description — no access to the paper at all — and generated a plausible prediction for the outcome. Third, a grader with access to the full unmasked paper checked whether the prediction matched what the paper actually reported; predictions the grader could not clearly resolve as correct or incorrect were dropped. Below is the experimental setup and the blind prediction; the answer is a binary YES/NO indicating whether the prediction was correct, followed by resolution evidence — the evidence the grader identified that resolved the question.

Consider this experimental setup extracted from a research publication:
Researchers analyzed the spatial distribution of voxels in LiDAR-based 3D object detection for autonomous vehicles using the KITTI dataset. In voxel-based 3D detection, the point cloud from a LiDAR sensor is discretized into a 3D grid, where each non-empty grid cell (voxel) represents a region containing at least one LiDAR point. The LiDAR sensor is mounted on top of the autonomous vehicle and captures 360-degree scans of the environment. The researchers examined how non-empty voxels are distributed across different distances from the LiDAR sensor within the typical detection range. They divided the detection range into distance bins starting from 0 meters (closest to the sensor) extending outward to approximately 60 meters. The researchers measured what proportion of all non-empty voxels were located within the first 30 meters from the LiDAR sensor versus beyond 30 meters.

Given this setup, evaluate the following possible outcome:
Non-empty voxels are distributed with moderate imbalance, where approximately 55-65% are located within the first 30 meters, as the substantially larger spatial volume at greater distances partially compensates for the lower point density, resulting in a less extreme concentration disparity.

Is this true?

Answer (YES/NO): NO